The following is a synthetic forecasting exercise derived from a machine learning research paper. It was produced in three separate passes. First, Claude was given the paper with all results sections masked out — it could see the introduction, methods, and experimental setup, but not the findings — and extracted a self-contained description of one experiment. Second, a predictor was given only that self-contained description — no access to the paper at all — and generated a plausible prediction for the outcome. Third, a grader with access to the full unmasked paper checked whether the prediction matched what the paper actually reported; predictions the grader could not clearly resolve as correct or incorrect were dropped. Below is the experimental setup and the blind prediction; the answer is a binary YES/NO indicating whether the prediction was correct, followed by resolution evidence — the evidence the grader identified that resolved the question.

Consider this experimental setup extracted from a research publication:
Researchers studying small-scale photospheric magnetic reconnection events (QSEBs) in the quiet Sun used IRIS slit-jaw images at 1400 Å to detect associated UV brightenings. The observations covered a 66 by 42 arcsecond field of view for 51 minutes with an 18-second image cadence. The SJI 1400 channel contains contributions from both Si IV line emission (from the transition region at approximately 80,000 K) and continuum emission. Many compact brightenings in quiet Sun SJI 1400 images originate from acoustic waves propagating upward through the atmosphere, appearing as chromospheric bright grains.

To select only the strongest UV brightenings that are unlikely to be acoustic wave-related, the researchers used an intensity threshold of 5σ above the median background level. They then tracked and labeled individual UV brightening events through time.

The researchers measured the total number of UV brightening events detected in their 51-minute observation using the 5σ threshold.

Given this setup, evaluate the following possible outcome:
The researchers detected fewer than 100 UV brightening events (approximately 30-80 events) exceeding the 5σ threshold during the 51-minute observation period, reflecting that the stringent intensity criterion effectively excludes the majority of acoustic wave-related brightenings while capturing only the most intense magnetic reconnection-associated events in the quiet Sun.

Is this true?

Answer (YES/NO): NO